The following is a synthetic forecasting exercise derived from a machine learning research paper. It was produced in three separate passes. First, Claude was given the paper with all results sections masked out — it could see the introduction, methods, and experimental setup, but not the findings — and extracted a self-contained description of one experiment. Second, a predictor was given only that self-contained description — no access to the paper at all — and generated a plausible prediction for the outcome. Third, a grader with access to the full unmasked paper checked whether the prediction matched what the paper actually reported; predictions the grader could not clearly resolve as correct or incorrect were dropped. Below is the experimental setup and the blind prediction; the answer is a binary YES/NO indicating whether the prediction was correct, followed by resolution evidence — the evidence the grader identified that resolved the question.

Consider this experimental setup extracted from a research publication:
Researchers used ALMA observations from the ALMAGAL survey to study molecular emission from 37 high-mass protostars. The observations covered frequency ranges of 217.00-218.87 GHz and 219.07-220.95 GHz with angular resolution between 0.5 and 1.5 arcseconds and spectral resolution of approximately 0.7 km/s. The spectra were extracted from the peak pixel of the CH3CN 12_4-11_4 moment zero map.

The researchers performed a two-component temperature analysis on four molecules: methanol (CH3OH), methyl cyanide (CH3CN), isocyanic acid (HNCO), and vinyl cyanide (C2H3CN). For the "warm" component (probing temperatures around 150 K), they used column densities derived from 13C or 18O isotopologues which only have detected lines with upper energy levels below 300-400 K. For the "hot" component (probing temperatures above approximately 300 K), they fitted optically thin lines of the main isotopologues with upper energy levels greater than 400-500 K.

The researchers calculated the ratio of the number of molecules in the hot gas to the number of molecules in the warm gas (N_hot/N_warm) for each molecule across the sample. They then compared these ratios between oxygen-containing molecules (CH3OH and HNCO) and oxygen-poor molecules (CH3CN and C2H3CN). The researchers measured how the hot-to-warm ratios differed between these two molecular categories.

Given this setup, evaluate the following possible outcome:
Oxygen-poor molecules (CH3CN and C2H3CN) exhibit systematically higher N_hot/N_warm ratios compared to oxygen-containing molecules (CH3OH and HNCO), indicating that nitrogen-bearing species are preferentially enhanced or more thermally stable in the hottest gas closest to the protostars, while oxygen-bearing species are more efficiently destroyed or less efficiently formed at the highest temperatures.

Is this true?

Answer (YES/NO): YES